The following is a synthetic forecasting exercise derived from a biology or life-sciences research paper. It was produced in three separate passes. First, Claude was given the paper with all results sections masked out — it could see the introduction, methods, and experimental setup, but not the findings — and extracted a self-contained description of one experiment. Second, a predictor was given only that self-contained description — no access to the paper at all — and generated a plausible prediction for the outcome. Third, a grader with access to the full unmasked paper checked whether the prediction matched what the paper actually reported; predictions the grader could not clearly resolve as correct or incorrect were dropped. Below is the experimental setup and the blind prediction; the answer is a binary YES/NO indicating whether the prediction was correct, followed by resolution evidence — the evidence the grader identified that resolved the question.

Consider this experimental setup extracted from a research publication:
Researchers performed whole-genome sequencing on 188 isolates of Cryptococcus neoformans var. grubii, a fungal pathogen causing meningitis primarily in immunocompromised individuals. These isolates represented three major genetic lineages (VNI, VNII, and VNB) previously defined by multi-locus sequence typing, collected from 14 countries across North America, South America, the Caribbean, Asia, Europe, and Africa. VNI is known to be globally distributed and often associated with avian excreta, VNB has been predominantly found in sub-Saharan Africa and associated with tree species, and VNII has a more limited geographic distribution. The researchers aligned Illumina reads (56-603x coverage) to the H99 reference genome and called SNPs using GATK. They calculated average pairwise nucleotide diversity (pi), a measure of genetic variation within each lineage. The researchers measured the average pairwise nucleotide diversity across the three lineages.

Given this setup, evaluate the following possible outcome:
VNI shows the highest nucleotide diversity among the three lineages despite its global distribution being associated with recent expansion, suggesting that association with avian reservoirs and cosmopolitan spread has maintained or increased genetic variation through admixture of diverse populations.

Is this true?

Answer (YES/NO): NO